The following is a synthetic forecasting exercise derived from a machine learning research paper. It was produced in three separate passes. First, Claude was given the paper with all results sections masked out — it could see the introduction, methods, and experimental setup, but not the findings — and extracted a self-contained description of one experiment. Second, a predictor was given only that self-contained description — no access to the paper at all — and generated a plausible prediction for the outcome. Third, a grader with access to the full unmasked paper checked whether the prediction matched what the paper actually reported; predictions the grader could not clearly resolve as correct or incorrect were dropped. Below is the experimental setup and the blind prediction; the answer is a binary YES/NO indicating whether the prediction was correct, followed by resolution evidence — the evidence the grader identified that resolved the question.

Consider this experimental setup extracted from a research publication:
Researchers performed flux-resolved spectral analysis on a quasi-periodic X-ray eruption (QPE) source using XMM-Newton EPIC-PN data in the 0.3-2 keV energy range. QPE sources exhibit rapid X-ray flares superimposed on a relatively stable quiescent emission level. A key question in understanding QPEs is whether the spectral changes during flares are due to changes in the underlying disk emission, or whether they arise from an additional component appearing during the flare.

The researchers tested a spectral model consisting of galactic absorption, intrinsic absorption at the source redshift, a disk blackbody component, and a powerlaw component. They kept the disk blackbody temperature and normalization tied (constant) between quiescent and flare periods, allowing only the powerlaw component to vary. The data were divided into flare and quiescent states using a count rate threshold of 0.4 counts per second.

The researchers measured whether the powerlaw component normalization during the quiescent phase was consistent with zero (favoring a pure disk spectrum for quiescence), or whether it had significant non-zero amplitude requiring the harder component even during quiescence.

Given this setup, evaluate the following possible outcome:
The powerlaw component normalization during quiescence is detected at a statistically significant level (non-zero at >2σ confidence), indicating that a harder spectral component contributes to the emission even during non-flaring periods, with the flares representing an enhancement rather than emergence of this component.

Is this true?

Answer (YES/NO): NO